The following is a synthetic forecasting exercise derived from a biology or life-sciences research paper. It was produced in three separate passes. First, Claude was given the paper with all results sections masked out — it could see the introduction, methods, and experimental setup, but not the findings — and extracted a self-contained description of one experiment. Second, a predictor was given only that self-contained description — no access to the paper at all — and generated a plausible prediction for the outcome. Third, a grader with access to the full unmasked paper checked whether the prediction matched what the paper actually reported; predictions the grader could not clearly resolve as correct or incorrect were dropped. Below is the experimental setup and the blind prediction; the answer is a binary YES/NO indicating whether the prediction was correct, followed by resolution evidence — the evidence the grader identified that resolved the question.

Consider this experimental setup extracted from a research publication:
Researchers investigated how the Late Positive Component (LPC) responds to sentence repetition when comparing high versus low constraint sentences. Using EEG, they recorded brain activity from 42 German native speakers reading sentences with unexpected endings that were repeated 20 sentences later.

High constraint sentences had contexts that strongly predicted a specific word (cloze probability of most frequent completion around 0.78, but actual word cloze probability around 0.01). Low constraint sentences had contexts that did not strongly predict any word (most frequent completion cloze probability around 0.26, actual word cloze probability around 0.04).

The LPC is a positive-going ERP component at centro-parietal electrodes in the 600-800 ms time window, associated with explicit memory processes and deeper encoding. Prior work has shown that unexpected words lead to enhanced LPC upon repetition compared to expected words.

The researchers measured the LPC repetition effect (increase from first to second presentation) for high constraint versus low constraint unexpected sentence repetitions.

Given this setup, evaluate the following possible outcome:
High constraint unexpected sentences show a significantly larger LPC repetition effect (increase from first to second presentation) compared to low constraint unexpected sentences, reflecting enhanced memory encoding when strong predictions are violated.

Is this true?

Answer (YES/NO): NO